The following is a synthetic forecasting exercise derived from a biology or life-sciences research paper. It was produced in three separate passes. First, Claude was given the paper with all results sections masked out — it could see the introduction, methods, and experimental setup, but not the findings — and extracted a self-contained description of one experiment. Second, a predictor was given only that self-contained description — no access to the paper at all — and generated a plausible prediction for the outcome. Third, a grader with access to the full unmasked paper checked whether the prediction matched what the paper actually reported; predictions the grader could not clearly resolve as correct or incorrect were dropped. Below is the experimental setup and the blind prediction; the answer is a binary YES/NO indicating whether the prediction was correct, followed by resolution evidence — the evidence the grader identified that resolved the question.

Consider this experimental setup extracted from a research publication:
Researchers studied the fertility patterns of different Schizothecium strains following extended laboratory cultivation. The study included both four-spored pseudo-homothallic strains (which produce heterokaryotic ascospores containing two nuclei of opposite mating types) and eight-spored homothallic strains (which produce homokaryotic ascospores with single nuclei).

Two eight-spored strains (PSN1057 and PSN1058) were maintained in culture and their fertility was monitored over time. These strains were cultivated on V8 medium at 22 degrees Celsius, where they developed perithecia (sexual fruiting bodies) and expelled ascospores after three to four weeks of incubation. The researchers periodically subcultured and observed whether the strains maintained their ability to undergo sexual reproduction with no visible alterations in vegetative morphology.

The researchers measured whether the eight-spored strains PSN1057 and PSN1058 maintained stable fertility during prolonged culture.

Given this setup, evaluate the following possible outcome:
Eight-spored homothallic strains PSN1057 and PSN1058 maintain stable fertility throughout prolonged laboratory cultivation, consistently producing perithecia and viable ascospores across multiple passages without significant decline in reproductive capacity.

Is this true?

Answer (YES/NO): NO